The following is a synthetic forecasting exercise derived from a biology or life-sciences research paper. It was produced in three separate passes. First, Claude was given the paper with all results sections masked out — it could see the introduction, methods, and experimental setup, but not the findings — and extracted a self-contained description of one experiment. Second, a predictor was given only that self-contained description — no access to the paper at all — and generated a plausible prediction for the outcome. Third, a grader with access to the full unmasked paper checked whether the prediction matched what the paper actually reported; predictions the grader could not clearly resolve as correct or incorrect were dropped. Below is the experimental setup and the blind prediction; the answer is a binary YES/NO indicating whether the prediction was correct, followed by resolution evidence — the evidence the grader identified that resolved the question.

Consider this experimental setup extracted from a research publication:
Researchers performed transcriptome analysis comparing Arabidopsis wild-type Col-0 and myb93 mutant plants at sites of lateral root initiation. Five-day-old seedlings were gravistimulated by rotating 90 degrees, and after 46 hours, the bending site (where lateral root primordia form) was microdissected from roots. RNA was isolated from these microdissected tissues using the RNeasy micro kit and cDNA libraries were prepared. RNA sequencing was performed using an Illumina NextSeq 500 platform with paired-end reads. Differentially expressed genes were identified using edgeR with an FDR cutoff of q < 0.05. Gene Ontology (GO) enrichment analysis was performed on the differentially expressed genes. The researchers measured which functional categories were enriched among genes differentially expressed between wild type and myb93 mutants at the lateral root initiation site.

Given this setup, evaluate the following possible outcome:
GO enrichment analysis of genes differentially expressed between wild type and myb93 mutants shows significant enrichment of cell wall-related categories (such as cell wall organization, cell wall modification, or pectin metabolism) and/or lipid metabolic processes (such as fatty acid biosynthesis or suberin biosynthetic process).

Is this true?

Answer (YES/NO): YES